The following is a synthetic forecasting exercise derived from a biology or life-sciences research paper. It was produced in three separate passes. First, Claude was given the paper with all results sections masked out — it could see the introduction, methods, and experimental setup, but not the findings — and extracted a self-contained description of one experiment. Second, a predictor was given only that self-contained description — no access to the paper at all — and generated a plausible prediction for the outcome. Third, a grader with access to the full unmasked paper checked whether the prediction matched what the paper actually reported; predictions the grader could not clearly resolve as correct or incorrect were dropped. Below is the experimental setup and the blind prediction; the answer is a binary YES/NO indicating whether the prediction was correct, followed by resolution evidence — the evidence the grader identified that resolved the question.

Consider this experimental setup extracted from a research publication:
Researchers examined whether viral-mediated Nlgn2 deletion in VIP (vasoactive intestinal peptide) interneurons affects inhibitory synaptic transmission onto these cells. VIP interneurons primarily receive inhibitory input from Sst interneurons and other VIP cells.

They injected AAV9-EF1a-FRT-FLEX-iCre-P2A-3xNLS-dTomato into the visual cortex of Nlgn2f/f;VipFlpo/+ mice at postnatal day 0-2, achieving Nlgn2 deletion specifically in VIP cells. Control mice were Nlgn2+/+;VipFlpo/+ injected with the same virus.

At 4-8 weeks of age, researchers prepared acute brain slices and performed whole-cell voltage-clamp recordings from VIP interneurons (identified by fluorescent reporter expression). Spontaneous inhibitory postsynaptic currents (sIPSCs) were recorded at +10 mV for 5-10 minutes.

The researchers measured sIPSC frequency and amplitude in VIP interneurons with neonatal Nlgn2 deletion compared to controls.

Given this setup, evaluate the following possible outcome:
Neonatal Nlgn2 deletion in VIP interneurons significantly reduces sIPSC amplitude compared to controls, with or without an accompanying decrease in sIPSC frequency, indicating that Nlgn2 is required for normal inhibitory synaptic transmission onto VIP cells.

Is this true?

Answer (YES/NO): YES